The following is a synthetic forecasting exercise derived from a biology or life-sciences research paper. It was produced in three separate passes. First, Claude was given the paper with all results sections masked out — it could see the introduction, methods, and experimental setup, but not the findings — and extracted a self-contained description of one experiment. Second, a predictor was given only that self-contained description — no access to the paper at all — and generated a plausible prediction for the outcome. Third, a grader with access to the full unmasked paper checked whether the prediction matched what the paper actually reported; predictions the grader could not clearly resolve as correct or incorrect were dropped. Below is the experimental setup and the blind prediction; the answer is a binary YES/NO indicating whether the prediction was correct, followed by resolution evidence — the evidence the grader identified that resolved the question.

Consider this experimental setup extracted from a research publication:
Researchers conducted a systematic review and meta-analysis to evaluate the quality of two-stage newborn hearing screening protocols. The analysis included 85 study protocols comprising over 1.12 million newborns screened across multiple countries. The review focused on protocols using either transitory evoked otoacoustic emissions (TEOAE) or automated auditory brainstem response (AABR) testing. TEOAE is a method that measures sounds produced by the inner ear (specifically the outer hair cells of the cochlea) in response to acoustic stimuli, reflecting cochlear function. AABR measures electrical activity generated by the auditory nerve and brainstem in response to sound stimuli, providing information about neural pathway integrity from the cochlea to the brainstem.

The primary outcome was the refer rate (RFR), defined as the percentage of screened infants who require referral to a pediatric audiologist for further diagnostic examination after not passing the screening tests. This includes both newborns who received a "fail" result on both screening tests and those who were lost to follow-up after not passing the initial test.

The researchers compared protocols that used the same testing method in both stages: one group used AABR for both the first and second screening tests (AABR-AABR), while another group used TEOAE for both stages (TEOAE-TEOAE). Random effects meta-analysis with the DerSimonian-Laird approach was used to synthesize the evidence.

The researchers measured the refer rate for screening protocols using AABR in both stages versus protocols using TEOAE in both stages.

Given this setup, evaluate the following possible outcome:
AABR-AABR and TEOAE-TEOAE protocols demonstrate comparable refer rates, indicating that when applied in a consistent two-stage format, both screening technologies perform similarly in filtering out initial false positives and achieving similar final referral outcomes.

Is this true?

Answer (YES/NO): NO